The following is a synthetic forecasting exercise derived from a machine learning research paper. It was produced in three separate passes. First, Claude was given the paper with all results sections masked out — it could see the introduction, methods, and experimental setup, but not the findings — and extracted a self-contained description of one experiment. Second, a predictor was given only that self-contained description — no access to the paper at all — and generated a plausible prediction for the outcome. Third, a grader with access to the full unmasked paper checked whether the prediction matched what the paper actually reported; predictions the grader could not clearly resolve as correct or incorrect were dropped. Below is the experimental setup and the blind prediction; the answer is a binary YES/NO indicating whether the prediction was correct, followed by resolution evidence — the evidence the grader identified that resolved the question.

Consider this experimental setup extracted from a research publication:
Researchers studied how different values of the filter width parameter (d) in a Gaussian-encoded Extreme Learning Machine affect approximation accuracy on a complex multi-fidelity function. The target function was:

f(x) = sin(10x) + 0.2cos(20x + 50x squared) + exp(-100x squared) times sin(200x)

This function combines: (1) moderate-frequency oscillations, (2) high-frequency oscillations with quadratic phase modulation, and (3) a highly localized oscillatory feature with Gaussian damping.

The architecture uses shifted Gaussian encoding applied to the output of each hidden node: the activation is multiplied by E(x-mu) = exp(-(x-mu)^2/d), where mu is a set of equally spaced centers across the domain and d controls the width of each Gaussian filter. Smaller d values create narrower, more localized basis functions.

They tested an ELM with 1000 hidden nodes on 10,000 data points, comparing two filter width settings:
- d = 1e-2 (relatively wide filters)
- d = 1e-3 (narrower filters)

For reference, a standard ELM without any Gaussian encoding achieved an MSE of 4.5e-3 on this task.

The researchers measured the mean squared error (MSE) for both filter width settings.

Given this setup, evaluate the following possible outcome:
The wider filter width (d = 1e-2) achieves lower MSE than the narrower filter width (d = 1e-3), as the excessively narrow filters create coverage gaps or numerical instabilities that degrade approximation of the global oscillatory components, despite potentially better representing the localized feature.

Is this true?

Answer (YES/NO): NO